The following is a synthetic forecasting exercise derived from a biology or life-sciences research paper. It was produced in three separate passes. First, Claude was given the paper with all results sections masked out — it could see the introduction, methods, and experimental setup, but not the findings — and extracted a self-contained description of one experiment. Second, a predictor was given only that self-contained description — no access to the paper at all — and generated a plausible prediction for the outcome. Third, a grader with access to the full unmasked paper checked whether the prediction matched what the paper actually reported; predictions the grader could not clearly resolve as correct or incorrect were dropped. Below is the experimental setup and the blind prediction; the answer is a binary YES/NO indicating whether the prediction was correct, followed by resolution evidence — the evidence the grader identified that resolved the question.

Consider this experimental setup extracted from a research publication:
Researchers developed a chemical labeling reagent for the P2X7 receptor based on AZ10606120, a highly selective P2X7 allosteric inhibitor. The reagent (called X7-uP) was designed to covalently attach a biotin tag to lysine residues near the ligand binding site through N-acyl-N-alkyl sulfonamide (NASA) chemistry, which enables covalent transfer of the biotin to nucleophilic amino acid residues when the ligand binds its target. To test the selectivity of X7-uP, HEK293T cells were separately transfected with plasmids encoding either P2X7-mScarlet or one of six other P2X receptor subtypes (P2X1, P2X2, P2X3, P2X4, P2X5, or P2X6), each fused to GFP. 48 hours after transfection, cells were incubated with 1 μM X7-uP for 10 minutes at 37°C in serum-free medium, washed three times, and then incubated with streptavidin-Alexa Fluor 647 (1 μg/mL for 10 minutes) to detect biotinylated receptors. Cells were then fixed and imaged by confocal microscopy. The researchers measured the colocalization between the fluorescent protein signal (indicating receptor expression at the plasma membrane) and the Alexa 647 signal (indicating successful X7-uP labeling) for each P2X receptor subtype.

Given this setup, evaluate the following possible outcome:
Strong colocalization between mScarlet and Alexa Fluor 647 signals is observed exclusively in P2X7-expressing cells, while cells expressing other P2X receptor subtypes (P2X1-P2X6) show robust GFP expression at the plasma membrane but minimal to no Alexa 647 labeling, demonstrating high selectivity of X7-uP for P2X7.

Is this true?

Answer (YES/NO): YES